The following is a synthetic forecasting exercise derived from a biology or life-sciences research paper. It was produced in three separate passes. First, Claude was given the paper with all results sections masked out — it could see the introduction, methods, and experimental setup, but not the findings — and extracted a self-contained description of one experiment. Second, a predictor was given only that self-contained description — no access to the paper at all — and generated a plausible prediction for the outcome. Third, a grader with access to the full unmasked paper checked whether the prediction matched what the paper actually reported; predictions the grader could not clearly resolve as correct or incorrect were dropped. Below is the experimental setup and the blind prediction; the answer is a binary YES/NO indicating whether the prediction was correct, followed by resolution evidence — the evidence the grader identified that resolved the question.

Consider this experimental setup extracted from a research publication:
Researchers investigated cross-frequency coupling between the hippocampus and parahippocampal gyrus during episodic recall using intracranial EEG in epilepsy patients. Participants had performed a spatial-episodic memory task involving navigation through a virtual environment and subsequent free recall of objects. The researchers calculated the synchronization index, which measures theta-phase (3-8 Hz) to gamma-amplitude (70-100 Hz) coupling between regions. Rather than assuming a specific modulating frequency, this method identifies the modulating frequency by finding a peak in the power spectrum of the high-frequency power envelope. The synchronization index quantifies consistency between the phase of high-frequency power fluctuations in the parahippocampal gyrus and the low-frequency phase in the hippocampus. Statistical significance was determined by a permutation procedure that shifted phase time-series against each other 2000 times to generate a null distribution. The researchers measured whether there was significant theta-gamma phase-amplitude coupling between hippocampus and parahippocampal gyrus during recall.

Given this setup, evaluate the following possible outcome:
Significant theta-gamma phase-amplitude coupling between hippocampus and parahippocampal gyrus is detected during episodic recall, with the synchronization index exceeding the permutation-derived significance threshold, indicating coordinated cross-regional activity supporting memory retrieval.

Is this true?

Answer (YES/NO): YES